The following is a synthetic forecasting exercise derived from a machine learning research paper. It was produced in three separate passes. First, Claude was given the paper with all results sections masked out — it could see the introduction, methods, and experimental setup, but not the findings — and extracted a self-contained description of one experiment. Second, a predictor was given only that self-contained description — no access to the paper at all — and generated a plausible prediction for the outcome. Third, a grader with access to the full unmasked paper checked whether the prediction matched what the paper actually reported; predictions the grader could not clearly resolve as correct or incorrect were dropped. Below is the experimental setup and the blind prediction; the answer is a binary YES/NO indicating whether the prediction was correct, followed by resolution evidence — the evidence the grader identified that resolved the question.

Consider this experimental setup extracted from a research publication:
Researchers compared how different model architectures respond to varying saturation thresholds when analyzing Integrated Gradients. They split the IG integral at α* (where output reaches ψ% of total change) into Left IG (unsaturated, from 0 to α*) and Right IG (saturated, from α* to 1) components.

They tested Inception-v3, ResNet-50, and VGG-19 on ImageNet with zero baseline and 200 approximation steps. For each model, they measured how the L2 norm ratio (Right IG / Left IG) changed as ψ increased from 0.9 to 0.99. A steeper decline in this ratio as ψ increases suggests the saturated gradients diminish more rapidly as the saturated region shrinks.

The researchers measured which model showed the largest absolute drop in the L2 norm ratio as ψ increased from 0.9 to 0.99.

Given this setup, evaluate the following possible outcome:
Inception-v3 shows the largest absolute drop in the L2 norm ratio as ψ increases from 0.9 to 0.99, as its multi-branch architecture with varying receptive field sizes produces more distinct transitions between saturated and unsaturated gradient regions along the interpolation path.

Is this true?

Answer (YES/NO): NO